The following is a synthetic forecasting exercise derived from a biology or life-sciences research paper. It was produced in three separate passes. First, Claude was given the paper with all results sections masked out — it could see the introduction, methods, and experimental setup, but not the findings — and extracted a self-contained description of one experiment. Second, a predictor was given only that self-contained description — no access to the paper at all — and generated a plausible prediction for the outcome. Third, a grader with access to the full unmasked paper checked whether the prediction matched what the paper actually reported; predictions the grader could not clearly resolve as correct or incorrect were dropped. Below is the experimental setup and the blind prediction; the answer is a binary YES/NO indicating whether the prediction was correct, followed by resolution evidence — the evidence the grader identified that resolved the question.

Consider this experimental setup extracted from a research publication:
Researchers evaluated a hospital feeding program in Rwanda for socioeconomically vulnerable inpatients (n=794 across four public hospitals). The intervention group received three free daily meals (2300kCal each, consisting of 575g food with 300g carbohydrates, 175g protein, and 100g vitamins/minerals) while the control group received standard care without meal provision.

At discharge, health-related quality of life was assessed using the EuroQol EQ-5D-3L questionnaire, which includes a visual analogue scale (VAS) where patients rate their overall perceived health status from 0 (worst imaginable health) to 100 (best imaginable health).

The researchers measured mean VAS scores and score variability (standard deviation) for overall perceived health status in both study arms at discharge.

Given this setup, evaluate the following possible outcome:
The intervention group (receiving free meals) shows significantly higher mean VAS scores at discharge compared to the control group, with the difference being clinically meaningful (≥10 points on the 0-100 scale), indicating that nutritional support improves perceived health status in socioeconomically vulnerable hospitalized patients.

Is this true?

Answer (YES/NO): NO